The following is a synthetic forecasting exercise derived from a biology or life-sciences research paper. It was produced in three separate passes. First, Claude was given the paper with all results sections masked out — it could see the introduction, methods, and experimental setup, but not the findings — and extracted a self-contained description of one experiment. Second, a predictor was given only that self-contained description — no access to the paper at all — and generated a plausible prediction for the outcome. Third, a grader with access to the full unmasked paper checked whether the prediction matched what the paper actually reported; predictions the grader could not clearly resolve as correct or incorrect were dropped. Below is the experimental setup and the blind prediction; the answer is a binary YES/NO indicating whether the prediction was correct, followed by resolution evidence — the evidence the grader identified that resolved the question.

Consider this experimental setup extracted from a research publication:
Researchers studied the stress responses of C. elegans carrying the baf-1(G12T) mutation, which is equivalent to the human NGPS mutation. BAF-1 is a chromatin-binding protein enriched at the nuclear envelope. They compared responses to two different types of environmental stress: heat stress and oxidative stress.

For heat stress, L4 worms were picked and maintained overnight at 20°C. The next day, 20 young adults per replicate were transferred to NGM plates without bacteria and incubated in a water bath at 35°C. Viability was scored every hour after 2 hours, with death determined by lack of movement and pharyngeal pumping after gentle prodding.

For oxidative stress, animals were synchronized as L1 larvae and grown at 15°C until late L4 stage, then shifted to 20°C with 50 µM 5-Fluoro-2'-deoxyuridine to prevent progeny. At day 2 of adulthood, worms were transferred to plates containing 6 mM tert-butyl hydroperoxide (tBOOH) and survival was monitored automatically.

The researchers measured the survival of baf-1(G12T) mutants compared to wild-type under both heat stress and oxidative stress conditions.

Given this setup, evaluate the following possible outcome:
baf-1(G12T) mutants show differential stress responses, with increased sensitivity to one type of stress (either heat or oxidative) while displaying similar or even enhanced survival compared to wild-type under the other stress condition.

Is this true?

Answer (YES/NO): YES